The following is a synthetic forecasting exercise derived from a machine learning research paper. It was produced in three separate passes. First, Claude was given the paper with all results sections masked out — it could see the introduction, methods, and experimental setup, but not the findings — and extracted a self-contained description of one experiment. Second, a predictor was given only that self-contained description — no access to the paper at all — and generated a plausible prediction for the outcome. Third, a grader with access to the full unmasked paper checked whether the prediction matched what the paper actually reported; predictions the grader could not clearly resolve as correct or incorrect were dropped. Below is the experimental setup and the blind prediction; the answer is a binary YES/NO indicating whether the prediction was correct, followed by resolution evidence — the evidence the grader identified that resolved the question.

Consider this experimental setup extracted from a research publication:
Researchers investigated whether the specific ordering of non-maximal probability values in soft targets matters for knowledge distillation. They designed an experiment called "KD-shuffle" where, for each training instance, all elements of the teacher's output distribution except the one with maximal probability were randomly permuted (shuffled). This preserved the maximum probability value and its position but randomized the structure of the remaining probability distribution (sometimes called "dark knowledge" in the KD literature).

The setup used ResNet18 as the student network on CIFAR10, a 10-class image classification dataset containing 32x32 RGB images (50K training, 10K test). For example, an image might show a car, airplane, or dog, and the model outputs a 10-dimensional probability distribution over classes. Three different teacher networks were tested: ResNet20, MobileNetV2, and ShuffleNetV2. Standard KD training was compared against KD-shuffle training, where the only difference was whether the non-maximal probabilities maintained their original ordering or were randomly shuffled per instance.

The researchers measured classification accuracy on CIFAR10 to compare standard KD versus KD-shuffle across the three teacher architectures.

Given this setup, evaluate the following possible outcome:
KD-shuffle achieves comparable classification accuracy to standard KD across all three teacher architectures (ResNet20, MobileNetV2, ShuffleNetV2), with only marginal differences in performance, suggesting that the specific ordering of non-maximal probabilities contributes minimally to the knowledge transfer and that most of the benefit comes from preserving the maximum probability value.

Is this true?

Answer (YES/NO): YES